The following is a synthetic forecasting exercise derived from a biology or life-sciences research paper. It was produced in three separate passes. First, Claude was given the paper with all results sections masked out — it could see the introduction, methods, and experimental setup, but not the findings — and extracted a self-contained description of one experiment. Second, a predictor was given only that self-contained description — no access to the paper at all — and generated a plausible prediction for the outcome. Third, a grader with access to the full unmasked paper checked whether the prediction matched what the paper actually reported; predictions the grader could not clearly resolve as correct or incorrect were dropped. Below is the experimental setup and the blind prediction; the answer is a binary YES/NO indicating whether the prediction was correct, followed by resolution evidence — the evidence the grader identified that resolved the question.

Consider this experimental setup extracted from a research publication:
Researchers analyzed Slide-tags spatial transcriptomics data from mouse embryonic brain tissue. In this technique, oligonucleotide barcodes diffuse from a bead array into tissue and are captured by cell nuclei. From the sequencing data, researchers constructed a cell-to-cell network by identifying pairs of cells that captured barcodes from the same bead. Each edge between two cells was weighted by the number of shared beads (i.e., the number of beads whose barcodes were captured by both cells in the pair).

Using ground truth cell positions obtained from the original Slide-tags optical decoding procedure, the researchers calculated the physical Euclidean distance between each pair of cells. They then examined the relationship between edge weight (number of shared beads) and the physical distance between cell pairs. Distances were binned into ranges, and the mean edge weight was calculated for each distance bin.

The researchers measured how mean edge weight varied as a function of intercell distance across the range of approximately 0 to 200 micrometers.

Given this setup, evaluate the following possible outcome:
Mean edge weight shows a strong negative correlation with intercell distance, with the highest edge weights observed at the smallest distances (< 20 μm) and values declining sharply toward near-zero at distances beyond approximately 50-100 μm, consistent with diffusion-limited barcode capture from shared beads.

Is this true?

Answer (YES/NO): NO